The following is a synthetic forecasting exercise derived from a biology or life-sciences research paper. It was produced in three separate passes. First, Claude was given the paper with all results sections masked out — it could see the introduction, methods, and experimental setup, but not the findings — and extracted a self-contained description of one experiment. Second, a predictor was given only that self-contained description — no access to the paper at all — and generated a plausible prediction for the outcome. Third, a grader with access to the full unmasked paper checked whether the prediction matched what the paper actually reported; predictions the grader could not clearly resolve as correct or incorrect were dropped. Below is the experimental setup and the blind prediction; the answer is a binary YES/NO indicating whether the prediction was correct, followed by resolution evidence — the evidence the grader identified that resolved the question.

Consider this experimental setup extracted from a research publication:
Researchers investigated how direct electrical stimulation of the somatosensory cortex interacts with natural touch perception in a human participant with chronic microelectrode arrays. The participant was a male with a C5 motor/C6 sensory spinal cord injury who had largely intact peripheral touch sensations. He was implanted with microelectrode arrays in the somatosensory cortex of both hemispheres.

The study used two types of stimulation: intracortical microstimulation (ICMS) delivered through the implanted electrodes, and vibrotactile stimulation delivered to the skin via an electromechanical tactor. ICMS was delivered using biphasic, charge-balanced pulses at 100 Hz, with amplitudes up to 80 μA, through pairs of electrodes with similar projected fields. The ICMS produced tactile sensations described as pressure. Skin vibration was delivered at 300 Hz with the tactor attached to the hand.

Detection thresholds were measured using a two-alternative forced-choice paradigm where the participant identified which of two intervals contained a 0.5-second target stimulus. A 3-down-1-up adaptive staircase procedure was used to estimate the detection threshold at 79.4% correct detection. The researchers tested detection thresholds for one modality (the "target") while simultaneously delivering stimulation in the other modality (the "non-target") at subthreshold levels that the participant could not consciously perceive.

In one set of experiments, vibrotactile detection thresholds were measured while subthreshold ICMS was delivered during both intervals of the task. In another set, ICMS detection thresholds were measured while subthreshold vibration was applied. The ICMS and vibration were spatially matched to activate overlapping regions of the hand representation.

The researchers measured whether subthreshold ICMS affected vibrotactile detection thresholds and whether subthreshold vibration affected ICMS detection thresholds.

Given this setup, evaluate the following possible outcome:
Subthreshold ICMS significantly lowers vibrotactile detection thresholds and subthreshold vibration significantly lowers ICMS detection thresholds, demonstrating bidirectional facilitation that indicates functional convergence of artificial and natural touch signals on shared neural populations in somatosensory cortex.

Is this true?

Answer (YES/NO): NO